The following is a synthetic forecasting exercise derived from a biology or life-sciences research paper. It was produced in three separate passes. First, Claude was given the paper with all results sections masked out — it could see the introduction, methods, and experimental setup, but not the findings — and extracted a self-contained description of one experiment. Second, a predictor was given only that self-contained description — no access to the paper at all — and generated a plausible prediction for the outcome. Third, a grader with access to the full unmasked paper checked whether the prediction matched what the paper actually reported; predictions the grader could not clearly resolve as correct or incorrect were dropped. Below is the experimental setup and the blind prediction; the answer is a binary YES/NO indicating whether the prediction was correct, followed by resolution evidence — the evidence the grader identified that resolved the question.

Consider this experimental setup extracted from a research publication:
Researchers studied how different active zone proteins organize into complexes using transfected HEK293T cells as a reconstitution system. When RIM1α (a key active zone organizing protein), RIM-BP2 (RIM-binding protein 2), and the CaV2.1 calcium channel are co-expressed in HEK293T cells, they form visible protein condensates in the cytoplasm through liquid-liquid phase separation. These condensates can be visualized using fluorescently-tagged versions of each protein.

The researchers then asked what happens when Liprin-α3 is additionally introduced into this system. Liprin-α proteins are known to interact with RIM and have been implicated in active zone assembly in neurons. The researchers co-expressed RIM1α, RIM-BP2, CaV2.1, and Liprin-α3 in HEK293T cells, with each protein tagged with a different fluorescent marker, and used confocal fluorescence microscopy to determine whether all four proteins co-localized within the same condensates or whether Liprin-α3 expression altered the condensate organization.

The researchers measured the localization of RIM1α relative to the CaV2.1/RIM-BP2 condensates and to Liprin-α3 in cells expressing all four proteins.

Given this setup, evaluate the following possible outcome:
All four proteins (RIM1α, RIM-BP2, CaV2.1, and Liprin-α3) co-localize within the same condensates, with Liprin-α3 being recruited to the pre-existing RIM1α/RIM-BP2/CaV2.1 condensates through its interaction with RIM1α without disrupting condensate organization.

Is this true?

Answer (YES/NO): NO